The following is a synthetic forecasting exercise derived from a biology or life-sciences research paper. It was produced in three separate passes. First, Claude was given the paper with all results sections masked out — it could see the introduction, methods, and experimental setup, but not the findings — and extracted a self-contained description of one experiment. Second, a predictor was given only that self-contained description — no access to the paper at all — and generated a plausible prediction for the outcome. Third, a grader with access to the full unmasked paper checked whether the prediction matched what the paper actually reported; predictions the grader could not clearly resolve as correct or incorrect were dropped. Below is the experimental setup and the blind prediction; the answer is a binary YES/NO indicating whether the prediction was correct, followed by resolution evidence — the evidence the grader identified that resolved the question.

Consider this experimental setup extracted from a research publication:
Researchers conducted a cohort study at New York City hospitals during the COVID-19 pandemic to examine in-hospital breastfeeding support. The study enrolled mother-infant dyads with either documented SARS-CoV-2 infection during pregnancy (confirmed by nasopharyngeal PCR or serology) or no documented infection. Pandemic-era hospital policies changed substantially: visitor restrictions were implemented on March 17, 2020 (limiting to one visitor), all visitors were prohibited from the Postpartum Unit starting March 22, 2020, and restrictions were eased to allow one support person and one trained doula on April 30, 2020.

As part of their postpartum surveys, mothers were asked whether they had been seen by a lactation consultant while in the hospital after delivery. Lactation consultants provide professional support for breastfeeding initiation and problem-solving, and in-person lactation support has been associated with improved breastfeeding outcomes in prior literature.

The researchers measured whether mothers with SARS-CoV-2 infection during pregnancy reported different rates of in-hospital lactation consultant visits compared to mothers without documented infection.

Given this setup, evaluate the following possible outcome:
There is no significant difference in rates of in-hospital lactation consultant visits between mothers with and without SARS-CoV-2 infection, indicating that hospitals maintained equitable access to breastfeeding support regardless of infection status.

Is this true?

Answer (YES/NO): NO